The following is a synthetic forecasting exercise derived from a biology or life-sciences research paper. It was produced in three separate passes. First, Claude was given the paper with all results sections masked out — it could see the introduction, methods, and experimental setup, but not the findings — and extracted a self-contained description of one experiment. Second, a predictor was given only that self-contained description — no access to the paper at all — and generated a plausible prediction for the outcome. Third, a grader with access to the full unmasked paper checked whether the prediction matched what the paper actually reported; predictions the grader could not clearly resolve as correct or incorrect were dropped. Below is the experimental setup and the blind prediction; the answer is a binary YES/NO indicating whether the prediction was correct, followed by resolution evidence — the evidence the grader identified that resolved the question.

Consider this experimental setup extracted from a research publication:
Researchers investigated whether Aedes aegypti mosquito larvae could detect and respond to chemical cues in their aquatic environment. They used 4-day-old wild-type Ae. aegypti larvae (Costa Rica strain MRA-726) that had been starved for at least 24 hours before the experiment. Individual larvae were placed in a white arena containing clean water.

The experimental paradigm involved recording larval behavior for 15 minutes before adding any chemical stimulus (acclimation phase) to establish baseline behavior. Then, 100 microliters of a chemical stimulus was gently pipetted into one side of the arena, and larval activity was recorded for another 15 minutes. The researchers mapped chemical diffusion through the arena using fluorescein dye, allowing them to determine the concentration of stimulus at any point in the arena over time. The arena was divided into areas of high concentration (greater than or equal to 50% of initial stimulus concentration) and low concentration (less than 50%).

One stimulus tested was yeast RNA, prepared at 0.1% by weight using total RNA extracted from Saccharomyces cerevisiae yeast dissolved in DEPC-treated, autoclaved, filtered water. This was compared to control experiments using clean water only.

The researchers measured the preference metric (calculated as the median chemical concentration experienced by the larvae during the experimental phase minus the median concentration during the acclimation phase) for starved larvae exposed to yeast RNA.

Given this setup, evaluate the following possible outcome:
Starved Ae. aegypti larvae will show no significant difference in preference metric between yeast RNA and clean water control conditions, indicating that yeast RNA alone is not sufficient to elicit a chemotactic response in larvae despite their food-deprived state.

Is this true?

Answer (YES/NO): NO